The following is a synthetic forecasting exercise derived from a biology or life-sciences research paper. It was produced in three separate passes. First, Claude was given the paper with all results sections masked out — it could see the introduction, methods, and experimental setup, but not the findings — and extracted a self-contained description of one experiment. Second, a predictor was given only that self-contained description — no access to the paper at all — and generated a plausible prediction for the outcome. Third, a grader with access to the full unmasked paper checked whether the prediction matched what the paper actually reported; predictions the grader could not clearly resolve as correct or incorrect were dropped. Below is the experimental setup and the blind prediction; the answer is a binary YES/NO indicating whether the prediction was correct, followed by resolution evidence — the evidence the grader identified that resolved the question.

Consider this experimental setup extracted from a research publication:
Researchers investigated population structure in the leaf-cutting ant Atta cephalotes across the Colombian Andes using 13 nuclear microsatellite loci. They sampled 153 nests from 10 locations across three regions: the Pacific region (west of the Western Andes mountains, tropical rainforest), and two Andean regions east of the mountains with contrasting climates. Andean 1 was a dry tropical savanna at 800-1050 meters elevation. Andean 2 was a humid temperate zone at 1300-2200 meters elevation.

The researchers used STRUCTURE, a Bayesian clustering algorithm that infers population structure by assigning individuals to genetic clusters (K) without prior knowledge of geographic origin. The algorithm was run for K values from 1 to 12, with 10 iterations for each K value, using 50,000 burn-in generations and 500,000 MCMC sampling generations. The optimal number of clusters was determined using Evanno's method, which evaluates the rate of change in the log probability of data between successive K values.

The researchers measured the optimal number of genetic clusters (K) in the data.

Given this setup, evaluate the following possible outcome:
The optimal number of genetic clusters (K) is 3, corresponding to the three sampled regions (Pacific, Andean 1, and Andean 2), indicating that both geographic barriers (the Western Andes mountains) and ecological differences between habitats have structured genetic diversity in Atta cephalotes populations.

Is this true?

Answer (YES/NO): NO